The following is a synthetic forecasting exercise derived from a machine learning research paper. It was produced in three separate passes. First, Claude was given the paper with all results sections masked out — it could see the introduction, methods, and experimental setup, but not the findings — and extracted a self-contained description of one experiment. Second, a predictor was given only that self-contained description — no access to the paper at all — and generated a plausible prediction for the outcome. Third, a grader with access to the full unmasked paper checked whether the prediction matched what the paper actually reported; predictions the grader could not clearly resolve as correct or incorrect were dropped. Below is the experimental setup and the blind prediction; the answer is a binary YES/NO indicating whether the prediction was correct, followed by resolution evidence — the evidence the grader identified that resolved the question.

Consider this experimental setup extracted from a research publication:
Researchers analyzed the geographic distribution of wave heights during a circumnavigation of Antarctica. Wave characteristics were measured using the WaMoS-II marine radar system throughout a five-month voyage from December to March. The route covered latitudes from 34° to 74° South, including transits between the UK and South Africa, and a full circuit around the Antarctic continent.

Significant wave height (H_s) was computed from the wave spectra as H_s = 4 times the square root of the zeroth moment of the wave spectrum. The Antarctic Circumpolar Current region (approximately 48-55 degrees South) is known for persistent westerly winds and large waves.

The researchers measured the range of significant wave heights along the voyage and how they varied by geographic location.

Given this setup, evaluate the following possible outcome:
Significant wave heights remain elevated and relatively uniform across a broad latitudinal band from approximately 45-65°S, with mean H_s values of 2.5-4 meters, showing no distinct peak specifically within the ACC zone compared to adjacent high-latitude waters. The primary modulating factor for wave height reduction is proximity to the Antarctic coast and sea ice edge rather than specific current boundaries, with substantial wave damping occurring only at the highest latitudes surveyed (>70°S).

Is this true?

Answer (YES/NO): NO